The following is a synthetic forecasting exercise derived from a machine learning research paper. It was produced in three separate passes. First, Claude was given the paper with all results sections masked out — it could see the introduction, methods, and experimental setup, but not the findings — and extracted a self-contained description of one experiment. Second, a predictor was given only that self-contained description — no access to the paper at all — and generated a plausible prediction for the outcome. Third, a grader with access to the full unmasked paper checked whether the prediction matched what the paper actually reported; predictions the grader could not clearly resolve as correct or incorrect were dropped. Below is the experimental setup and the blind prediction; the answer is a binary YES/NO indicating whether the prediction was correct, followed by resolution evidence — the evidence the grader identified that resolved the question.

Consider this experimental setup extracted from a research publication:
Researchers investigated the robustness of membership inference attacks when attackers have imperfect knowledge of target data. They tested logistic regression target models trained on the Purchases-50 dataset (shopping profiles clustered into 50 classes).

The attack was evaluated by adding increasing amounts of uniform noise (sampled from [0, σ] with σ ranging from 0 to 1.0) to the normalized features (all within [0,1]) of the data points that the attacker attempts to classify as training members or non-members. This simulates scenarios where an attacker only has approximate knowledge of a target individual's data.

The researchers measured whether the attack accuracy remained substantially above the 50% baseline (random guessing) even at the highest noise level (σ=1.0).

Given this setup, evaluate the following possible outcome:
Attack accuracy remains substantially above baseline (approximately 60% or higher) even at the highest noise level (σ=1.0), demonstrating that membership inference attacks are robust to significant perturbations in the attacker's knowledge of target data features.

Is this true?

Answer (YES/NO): YES